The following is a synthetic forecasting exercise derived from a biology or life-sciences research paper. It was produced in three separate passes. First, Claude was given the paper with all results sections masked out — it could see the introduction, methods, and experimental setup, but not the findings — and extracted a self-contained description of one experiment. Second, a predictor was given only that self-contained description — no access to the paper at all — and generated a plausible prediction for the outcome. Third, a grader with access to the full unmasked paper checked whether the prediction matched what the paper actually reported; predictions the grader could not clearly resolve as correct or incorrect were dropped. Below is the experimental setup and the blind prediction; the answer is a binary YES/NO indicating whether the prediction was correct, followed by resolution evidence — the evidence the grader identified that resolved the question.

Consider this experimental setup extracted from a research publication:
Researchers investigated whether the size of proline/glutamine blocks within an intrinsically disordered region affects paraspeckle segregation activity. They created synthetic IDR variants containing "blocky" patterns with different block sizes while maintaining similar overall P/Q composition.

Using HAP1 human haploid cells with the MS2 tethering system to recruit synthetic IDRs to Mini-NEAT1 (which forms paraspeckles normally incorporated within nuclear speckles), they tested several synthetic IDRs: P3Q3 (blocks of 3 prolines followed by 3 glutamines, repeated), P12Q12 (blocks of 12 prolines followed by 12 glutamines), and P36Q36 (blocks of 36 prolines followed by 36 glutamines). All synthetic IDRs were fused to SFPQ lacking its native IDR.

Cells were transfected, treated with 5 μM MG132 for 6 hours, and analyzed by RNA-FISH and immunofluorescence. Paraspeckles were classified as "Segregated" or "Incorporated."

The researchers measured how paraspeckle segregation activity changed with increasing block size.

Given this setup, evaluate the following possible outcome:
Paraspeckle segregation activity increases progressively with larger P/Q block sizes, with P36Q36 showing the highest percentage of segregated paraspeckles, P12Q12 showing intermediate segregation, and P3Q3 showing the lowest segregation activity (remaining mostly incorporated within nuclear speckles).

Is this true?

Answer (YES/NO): NO